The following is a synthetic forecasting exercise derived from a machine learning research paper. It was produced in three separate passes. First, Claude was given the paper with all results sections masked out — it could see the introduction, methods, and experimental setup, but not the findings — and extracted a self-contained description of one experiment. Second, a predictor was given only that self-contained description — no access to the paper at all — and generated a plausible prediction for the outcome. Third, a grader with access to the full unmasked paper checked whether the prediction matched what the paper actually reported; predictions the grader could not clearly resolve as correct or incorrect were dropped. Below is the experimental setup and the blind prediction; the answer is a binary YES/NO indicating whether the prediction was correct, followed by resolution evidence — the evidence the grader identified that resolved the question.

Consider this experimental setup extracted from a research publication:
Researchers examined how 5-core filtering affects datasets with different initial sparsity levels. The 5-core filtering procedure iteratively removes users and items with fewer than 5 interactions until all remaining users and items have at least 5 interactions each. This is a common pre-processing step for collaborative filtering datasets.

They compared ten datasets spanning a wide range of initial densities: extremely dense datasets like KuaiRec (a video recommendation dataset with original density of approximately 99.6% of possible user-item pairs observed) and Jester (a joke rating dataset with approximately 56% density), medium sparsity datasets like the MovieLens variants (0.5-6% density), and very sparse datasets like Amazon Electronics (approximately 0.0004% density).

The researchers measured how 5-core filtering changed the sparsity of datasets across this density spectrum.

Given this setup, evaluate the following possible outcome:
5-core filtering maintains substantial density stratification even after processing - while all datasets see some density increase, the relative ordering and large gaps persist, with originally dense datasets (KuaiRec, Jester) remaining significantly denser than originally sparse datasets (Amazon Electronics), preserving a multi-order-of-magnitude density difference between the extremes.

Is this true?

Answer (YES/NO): NO